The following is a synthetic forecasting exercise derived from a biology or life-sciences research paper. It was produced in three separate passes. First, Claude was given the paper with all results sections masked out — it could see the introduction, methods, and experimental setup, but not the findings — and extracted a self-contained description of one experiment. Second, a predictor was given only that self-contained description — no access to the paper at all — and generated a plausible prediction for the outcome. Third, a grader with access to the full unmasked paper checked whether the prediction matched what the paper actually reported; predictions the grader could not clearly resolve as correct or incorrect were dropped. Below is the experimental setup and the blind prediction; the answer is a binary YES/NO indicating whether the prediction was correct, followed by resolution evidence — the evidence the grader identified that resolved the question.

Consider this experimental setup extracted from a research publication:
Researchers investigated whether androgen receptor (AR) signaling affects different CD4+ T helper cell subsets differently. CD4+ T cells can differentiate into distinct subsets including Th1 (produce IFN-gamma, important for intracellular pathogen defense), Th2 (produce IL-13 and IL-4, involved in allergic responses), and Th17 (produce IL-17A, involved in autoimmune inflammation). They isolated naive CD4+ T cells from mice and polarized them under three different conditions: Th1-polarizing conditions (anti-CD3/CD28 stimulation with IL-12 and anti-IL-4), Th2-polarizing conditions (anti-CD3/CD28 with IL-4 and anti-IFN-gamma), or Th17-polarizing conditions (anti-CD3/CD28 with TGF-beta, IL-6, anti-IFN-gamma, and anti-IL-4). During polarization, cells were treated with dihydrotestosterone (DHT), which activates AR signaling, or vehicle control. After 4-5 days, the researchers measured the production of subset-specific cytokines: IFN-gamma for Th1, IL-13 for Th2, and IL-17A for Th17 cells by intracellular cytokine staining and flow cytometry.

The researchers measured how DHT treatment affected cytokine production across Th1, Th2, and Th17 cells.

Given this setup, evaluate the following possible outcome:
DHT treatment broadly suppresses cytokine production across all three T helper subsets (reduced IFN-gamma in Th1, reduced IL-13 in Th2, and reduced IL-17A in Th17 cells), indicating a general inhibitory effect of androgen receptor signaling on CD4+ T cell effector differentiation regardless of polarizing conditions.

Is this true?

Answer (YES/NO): NO